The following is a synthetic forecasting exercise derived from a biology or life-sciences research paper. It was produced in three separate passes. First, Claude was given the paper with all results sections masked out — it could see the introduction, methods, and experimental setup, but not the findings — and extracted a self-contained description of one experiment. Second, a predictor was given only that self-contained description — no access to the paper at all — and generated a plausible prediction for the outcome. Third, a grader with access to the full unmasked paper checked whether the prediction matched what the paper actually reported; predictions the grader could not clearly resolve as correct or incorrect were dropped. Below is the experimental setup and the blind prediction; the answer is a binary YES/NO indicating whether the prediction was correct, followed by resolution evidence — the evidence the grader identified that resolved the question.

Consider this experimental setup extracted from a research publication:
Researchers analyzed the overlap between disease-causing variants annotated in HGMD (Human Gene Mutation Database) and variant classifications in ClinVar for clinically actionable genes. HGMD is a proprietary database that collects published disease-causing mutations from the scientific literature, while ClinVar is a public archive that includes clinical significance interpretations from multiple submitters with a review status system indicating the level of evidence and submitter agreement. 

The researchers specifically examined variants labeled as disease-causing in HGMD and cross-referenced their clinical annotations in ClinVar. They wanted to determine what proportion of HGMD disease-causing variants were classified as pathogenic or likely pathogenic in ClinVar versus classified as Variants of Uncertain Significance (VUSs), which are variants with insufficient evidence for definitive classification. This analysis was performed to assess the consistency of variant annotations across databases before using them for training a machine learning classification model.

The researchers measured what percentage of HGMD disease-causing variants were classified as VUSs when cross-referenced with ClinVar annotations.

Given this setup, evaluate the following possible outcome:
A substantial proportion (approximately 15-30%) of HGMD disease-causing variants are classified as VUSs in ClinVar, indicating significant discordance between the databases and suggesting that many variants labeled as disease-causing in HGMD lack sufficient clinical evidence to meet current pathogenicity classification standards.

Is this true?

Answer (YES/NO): NO